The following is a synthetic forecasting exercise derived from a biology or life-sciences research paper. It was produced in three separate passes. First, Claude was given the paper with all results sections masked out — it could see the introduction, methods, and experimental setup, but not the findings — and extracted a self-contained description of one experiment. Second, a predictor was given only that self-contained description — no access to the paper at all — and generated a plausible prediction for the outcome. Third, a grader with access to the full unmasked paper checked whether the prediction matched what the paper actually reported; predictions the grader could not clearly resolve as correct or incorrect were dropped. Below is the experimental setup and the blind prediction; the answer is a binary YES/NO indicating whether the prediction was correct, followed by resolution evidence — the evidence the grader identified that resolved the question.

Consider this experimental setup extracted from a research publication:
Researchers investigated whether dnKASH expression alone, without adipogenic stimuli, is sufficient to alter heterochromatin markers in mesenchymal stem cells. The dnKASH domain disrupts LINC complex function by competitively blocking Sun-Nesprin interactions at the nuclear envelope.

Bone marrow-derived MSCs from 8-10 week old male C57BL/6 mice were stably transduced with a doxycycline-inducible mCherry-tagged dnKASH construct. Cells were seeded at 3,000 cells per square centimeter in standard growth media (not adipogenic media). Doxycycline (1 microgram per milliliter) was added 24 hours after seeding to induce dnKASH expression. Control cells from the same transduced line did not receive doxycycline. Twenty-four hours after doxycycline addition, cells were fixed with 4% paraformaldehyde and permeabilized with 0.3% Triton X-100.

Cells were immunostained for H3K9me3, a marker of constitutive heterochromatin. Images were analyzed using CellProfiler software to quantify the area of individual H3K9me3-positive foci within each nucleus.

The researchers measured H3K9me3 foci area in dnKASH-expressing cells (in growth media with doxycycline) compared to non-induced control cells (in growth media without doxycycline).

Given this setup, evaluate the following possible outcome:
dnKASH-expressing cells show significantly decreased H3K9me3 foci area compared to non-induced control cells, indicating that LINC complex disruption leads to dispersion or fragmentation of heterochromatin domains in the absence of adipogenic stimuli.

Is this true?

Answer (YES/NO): NO